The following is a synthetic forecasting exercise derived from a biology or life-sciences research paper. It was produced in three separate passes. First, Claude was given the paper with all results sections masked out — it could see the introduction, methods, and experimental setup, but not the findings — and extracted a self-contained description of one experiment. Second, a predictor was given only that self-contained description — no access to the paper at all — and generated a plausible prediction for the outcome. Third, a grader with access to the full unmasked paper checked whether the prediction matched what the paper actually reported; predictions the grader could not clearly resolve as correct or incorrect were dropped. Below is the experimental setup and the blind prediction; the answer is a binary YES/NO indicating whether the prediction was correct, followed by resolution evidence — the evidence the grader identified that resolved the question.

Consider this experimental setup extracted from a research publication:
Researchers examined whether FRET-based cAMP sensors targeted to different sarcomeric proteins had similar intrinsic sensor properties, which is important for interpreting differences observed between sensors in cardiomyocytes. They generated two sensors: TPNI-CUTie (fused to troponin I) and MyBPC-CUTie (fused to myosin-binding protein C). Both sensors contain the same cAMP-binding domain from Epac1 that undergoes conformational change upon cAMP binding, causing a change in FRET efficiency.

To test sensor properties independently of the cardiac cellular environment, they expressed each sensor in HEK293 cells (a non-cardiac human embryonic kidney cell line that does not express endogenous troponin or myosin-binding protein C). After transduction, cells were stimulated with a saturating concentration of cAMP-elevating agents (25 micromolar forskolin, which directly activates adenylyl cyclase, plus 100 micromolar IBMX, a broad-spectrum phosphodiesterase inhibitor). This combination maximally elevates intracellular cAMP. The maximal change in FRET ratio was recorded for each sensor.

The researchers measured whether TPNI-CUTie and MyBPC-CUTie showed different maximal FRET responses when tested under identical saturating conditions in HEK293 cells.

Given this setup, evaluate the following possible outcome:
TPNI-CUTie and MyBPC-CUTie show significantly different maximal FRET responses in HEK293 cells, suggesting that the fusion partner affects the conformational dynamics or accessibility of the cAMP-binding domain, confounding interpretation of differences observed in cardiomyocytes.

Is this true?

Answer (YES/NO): NO